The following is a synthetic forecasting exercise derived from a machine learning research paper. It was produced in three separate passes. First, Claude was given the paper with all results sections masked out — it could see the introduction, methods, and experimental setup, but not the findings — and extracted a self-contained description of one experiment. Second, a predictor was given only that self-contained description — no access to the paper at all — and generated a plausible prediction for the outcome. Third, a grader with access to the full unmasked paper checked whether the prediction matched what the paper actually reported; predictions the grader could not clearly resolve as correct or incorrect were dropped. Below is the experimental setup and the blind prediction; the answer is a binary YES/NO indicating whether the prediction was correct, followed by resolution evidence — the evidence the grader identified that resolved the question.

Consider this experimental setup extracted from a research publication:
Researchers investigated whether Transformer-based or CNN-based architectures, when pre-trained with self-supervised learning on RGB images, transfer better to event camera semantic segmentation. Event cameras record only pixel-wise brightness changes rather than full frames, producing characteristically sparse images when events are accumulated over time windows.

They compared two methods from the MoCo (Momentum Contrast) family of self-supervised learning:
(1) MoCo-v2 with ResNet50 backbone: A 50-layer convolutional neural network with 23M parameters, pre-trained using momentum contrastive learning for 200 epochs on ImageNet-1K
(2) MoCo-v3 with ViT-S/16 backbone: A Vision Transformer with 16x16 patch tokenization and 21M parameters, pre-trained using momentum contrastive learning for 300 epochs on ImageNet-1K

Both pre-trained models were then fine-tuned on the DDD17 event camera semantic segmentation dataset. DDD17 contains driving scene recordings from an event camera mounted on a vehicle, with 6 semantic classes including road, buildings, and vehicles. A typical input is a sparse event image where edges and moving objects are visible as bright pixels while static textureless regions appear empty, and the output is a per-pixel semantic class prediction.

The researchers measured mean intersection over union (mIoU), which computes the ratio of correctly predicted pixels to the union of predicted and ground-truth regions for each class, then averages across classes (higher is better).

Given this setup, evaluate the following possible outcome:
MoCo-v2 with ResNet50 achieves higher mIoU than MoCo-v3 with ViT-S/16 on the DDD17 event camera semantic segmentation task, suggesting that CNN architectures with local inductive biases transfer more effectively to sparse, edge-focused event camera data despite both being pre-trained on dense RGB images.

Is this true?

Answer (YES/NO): YES